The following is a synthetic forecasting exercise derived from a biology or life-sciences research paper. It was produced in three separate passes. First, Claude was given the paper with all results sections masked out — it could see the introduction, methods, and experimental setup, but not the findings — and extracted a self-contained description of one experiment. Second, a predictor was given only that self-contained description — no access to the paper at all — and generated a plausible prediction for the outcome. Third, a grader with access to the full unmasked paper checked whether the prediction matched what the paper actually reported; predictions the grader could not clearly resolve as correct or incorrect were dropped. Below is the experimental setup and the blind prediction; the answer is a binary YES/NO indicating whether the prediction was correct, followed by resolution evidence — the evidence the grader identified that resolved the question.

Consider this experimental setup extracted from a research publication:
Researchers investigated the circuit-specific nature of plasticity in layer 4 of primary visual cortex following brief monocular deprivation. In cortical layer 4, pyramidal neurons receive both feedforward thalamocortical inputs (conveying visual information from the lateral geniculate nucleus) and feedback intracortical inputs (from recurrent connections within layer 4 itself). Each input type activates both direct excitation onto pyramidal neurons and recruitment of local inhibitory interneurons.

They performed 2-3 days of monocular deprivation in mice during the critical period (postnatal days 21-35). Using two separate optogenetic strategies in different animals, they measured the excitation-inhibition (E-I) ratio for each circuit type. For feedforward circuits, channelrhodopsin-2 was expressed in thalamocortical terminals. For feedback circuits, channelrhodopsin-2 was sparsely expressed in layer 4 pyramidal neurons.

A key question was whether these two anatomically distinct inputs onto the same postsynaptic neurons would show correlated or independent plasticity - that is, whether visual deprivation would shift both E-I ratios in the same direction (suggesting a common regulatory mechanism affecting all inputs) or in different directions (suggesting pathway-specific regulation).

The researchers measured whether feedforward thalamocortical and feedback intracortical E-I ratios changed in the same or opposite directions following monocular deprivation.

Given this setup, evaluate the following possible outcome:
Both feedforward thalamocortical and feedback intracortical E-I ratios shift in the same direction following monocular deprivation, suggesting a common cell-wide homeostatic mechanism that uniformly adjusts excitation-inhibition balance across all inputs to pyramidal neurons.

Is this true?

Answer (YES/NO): NO